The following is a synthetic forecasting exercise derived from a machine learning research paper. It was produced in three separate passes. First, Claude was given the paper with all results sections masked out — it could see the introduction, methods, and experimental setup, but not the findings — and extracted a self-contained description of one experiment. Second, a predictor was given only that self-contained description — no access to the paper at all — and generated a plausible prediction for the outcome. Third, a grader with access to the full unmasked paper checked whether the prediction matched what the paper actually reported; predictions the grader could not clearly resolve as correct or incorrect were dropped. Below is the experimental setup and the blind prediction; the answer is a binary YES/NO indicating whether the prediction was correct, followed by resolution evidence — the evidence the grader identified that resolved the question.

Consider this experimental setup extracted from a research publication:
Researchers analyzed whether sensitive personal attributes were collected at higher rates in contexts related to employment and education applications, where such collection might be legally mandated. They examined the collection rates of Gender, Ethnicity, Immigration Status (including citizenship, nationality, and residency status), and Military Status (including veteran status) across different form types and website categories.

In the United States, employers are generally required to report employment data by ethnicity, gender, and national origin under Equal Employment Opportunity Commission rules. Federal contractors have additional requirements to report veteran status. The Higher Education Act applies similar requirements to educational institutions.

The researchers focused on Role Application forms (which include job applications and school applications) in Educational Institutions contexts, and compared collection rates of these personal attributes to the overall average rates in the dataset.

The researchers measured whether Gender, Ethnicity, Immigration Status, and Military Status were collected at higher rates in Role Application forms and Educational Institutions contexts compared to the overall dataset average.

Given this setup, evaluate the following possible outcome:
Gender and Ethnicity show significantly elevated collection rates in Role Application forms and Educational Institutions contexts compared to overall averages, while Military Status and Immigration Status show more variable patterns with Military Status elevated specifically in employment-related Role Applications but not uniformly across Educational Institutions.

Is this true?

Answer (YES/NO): NO